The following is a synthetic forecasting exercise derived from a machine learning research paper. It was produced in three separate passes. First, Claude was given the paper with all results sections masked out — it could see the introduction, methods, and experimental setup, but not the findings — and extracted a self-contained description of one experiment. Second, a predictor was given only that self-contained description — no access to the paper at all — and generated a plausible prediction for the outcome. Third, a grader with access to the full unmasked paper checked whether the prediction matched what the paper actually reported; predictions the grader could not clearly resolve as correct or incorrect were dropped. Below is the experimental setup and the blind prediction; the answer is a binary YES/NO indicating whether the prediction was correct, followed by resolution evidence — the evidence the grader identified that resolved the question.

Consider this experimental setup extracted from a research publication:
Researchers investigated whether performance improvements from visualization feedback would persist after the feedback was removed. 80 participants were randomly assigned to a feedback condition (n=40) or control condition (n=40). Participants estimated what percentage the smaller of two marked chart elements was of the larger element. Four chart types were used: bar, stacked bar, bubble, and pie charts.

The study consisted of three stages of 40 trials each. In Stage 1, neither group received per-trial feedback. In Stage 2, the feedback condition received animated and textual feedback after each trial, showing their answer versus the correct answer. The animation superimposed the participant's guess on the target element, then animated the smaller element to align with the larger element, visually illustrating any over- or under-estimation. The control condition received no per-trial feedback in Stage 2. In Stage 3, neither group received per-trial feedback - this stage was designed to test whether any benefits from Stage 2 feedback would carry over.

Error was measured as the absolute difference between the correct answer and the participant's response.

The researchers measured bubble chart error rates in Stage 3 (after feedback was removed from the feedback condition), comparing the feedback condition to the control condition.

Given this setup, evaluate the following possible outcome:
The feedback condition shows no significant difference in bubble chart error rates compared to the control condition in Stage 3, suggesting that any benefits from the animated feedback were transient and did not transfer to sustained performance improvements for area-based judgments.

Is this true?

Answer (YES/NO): NO